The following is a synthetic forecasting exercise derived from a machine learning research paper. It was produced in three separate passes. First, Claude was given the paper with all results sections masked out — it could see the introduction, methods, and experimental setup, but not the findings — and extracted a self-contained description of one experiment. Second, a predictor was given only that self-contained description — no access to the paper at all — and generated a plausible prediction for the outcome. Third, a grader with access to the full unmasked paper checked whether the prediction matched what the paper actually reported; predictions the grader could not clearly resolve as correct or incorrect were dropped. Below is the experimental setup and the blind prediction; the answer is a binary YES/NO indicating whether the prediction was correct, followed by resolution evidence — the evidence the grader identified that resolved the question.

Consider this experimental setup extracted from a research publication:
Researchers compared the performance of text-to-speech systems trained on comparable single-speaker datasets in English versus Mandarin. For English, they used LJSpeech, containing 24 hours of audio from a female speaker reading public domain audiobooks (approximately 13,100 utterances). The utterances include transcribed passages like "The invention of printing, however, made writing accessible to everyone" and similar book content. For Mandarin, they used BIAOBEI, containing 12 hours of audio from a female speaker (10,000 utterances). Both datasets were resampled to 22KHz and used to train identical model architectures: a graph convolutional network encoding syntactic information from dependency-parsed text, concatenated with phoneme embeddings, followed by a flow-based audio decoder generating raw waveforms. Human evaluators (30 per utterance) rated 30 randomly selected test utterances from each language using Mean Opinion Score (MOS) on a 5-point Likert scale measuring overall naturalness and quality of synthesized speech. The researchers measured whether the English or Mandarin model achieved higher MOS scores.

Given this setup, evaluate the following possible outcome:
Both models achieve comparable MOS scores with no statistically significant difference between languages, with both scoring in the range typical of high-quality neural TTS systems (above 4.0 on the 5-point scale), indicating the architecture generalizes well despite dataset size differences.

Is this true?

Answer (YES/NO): YES